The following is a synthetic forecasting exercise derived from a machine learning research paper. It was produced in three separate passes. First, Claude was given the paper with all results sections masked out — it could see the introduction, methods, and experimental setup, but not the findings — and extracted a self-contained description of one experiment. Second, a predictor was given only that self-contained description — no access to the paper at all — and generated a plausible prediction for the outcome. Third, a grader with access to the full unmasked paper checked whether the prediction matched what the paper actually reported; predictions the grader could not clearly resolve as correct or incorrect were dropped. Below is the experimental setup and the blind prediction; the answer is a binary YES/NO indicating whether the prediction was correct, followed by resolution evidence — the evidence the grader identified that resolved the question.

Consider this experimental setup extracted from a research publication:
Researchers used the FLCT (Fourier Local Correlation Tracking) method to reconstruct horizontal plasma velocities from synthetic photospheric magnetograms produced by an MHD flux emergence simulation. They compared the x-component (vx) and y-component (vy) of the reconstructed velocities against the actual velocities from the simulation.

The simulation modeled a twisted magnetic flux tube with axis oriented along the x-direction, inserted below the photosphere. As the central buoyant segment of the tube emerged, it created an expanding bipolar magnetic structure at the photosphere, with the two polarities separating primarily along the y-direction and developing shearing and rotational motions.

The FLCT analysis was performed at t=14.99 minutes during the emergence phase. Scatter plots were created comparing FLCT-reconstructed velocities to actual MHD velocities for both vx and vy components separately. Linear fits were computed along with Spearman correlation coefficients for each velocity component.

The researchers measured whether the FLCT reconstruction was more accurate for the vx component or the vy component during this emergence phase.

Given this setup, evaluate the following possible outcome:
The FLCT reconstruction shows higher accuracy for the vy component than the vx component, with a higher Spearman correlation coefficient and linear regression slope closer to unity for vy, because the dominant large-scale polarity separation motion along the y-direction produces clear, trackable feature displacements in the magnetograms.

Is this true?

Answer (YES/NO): NO